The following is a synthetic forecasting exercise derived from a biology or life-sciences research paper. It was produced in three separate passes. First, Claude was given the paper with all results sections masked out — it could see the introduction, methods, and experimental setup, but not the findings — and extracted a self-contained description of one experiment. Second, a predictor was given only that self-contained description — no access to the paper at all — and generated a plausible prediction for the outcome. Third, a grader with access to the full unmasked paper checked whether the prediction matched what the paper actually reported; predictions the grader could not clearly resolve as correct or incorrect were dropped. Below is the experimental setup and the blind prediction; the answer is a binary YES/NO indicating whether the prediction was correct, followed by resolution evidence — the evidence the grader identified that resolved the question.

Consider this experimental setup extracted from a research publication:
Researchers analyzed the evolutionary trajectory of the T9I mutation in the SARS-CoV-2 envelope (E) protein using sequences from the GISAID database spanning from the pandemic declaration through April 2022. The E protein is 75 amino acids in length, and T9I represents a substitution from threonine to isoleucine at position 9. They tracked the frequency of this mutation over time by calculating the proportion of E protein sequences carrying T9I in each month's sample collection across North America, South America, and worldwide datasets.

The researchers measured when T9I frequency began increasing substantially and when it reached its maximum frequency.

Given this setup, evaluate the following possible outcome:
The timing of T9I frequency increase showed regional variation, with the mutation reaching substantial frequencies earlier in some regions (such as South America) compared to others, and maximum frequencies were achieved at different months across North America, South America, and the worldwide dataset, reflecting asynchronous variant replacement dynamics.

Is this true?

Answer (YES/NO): NO